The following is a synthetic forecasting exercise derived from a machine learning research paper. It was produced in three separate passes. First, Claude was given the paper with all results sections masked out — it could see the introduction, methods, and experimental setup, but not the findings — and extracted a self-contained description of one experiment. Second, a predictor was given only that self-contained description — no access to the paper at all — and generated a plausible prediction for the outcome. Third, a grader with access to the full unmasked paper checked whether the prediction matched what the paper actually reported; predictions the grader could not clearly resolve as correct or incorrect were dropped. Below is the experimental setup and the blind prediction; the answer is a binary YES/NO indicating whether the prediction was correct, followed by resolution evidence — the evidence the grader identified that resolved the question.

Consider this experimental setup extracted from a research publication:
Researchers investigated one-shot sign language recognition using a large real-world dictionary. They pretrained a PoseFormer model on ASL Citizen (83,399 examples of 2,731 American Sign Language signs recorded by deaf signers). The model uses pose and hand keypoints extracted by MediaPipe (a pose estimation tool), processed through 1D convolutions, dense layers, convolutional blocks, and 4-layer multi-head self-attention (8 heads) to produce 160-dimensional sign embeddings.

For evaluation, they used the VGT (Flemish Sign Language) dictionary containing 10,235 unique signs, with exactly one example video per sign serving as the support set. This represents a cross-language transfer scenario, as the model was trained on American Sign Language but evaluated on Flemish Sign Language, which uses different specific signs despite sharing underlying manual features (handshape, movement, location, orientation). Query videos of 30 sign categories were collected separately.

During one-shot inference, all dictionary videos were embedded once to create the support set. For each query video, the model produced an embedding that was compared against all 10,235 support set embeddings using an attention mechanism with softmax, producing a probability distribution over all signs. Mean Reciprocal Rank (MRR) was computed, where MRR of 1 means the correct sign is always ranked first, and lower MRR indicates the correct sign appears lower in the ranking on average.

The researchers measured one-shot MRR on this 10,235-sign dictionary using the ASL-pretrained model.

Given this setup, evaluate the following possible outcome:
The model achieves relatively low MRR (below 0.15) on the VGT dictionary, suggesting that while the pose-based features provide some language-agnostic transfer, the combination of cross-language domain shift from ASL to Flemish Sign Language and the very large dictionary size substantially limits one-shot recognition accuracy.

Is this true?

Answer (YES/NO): NO